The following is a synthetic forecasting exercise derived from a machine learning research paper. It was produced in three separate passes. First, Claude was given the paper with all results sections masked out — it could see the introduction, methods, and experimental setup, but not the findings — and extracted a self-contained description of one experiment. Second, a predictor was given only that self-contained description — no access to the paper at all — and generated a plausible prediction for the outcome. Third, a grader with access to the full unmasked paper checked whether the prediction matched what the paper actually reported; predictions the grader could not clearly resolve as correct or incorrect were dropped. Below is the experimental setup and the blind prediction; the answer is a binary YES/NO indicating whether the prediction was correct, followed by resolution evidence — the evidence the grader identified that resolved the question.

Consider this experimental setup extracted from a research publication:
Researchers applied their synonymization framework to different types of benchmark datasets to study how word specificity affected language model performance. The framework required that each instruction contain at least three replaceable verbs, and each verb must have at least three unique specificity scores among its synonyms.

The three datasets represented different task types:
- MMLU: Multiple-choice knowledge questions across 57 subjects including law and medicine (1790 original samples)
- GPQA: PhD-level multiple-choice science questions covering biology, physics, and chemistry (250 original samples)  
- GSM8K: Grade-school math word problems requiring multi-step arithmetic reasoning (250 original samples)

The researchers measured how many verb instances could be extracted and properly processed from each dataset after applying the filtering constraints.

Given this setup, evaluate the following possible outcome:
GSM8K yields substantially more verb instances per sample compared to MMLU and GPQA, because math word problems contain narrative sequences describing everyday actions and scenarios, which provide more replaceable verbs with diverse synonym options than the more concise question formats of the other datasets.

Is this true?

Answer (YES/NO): NO